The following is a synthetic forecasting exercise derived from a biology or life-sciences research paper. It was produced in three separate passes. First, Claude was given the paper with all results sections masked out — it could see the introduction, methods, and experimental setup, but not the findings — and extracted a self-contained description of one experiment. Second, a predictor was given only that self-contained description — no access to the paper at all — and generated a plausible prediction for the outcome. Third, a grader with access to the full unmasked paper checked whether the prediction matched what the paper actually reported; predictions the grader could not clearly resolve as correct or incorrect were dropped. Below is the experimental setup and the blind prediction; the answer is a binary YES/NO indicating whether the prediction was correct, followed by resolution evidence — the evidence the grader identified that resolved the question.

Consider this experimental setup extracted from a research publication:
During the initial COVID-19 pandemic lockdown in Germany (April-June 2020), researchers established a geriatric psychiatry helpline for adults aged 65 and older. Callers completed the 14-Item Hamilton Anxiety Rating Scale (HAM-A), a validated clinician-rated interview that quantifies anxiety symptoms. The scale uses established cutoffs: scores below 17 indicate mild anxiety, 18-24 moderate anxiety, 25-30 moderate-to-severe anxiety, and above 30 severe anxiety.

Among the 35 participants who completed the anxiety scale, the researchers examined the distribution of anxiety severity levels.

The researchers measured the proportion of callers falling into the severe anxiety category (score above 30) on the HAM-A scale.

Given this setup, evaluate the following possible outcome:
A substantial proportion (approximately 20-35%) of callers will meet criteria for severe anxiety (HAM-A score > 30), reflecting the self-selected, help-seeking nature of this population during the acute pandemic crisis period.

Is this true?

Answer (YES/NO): NO